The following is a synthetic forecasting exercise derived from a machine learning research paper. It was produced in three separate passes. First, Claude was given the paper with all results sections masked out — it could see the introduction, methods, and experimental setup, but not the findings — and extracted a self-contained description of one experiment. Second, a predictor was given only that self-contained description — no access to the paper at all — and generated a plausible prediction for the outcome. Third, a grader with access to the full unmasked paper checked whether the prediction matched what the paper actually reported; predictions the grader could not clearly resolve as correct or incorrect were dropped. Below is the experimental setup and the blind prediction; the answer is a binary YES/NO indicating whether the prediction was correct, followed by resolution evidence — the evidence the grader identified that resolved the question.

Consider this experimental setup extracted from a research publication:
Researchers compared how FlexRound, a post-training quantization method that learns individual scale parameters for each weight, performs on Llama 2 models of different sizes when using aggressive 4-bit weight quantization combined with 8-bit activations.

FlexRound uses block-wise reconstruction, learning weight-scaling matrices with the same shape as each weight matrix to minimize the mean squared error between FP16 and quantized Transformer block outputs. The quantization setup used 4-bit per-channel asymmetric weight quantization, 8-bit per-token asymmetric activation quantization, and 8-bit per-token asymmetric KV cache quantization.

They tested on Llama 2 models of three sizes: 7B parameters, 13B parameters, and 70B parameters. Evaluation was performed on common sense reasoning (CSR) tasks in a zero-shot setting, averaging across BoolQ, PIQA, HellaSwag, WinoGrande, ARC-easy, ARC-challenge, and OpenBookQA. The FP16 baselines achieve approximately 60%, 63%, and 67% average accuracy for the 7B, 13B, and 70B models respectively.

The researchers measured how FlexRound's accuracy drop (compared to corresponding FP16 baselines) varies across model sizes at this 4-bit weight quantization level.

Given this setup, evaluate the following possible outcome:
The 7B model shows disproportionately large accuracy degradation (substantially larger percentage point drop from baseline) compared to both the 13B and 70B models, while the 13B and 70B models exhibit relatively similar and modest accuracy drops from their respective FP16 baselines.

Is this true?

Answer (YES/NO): NO